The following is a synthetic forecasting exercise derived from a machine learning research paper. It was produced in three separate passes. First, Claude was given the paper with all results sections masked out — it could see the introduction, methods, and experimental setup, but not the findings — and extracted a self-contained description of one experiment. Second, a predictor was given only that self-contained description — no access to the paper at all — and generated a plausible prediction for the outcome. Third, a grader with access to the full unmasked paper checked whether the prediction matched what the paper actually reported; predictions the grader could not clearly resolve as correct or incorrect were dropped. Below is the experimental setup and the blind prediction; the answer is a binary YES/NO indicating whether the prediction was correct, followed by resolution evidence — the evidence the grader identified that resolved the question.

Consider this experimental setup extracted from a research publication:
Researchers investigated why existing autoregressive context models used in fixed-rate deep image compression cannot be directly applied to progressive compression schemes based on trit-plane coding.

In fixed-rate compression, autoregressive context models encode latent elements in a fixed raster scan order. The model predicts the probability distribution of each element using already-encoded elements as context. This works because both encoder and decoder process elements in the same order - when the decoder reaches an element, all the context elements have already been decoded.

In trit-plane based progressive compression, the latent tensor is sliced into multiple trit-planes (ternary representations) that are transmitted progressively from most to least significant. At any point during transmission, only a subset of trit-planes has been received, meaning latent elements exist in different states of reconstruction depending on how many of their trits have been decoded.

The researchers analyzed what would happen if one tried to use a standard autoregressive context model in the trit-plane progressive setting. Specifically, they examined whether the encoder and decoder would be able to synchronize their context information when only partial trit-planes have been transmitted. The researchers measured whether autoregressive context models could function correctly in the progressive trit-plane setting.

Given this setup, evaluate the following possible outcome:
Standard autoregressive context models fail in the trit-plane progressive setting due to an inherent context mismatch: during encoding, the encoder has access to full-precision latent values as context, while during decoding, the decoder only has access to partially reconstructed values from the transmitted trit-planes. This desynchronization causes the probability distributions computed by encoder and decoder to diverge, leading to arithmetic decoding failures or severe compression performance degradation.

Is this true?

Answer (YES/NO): YES